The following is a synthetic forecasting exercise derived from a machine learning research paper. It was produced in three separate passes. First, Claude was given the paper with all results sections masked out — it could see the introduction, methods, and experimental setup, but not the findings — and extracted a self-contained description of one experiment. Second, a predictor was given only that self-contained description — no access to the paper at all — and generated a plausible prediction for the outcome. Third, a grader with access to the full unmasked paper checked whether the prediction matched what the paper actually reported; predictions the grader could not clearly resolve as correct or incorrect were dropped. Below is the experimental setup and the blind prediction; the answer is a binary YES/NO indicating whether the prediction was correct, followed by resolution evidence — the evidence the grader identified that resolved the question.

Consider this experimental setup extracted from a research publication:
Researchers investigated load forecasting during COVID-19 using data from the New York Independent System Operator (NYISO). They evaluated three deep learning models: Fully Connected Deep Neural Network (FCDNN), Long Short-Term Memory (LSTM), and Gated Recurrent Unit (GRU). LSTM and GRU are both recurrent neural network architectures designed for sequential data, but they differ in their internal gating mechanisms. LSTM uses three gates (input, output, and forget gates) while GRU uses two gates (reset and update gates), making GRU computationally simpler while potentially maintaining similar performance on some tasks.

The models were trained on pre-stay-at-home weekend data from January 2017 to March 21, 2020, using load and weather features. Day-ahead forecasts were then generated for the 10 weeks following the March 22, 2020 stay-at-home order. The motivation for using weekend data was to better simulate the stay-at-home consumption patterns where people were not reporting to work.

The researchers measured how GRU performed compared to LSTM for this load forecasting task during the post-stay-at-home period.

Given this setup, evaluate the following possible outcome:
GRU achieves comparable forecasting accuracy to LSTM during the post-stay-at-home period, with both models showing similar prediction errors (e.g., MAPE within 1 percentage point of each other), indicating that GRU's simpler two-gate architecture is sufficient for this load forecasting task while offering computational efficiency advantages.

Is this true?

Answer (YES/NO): YES